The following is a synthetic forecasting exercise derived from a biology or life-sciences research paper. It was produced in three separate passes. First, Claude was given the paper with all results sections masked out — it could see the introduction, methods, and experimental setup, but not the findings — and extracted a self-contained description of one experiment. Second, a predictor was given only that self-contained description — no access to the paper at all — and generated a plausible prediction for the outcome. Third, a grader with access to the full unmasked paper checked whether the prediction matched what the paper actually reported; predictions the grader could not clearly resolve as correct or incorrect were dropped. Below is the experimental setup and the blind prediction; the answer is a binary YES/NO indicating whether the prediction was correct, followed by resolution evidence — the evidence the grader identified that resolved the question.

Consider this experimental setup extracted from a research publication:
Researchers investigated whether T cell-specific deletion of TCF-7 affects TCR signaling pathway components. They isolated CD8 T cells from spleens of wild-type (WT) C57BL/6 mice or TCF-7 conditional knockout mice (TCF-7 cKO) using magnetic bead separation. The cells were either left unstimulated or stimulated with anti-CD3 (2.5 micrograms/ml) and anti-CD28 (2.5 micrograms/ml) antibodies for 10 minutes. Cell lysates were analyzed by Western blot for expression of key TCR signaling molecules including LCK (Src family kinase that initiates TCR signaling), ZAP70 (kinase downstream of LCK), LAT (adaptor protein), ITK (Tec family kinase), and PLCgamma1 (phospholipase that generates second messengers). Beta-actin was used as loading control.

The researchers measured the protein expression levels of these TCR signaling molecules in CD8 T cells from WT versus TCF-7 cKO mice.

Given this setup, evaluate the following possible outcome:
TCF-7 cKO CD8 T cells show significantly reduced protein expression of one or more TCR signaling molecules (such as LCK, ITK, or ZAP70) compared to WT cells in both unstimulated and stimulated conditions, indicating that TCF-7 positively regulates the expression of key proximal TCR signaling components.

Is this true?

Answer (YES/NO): YES